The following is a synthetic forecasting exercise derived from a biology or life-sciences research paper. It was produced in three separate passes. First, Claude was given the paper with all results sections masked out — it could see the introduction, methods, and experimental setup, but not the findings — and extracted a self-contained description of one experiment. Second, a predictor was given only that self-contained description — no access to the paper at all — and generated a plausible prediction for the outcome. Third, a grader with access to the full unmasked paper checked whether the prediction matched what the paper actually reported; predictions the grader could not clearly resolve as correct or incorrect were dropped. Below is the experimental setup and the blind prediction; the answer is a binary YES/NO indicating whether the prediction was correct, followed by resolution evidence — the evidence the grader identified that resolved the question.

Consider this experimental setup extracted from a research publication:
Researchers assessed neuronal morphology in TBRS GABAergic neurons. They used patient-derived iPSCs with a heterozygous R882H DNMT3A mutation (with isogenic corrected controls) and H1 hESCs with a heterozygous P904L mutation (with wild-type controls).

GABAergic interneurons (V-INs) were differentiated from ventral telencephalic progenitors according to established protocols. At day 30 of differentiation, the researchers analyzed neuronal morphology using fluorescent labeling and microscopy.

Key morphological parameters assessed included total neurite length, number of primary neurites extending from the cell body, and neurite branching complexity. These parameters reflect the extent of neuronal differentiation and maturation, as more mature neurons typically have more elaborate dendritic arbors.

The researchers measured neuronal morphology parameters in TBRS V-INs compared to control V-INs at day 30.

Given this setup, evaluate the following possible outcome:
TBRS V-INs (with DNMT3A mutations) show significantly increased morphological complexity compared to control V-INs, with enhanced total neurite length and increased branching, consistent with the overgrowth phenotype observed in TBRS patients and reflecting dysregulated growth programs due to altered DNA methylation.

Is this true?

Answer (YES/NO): NO